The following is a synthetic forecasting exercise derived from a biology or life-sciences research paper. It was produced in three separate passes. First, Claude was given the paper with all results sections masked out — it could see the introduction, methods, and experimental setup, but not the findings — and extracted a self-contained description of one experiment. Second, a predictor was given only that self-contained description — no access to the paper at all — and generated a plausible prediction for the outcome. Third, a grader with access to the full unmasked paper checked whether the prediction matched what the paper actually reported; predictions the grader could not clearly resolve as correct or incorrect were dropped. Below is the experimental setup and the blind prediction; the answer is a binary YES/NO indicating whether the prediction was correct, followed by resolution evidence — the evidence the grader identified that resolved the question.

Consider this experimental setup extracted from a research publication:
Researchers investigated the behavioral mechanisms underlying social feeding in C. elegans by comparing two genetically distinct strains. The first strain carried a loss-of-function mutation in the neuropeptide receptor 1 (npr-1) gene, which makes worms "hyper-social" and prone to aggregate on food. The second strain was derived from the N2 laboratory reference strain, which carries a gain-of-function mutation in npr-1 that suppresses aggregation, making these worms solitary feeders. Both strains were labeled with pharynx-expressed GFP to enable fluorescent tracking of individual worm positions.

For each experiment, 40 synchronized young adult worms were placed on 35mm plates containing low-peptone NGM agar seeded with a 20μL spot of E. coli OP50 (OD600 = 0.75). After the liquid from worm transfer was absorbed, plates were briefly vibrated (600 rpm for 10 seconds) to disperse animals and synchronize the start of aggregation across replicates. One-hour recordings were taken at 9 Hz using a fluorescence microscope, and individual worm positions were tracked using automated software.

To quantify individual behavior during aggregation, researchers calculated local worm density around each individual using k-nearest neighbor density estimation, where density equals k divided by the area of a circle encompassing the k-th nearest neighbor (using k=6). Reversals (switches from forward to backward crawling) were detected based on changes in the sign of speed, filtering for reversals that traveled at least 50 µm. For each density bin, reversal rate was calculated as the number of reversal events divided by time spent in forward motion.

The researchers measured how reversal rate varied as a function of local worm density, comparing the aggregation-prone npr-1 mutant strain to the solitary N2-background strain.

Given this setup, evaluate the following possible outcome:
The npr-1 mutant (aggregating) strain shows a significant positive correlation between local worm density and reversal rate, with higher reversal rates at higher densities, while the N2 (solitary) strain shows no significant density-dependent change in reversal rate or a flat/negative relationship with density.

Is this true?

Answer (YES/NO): YES